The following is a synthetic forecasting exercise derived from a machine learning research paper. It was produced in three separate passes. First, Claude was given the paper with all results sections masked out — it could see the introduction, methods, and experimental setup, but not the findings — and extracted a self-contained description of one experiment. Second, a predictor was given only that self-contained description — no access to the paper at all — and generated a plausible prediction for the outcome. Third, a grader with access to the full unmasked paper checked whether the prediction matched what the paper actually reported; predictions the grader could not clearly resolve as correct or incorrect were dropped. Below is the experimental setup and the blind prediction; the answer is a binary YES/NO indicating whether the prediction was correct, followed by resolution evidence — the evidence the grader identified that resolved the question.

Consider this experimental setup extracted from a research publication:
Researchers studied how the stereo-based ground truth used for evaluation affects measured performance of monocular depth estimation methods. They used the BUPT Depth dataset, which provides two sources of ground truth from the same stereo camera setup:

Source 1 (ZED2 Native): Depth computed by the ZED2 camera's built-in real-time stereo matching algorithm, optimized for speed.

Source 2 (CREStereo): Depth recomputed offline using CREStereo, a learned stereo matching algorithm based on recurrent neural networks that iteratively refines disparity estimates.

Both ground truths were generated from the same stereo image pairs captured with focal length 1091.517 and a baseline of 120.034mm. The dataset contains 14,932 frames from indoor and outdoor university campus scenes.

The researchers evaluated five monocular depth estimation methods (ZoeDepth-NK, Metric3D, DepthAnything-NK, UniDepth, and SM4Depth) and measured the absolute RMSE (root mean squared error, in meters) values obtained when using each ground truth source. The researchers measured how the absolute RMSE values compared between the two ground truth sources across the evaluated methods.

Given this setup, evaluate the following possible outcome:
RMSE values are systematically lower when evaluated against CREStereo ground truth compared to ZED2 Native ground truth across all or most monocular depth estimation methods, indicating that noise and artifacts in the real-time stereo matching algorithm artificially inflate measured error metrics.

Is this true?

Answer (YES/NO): YES